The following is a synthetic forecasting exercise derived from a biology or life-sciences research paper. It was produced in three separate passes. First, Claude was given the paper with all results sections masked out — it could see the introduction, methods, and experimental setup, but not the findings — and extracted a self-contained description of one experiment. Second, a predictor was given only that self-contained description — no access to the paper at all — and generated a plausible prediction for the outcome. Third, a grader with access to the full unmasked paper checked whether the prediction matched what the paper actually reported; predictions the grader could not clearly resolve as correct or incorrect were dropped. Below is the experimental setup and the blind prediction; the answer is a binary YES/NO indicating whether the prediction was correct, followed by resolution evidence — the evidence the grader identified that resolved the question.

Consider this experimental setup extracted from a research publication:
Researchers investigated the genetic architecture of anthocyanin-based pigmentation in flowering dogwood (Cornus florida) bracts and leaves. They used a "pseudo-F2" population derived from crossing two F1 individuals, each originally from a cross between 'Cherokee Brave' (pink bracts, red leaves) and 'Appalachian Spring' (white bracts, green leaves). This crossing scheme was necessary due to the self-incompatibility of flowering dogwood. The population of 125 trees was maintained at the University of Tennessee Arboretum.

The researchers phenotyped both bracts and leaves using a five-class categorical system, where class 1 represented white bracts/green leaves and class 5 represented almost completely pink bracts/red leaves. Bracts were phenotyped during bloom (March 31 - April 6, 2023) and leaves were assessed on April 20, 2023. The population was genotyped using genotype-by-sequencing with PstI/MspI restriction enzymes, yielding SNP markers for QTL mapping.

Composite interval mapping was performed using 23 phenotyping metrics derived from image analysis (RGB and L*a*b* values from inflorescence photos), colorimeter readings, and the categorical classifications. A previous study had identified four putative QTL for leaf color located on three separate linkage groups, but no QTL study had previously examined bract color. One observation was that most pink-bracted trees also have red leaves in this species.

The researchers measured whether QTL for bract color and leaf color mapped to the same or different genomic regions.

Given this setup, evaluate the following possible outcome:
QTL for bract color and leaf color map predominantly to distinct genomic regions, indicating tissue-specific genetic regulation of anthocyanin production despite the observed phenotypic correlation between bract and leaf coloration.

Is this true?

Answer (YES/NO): NO